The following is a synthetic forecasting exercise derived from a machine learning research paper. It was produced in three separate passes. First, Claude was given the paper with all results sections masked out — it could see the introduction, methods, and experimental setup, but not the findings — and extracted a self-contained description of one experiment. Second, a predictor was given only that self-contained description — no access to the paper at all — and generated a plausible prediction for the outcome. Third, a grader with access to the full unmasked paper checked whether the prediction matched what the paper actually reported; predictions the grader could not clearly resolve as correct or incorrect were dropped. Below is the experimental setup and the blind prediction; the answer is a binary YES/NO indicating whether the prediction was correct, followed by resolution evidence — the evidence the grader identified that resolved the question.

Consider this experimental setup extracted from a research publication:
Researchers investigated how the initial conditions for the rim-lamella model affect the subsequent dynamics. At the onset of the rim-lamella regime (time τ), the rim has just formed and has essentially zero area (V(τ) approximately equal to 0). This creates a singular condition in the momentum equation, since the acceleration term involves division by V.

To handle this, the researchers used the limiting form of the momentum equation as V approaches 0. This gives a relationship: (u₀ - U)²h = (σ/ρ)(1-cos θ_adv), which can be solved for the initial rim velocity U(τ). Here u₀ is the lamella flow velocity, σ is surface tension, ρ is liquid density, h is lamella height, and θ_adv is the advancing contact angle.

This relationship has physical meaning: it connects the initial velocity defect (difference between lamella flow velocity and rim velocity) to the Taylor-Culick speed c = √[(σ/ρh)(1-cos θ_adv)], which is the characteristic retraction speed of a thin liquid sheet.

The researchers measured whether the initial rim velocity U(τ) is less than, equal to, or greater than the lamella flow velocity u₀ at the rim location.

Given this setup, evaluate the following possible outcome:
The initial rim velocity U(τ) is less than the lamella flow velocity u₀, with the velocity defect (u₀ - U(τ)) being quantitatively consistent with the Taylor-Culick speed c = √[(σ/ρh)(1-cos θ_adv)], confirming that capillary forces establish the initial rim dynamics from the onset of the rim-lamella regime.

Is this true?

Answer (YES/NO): YES